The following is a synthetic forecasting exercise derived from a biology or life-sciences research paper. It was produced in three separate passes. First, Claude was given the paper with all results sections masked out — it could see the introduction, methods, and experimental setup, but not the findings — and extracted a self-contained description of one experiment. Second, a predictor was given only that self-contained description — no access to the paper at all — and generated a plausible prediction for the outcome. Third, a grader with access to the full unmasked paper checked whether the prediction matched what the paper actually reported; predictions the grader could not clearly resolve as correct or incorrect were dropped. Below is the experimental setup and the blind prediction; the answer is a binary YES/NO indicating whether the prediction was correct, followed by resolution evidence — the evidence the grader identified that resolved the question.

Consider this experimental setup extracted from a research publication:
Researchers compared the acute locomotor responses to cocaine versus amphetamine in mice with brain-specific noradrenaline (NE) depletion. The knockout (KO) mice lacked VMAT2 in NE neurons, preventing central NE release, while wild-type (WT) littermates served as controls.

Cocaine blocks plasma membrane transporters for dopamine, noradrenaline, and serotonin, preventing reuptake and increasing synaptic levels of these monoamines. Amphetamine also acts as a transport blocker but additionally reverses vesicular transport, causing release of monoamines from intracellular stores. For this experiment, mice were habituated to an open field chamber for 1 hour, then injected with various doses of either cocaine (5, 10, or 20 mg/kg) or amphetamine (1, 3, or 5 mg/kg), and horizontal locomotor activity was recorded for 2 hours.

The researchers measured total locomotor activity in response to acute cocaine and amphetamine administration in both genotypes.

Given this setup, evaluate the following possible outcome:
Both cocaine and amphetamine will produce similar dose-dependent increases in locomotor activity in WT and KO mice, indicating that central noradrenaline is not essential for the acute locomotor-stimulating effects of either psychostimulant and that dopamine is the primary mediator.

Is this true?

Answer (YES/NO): NO